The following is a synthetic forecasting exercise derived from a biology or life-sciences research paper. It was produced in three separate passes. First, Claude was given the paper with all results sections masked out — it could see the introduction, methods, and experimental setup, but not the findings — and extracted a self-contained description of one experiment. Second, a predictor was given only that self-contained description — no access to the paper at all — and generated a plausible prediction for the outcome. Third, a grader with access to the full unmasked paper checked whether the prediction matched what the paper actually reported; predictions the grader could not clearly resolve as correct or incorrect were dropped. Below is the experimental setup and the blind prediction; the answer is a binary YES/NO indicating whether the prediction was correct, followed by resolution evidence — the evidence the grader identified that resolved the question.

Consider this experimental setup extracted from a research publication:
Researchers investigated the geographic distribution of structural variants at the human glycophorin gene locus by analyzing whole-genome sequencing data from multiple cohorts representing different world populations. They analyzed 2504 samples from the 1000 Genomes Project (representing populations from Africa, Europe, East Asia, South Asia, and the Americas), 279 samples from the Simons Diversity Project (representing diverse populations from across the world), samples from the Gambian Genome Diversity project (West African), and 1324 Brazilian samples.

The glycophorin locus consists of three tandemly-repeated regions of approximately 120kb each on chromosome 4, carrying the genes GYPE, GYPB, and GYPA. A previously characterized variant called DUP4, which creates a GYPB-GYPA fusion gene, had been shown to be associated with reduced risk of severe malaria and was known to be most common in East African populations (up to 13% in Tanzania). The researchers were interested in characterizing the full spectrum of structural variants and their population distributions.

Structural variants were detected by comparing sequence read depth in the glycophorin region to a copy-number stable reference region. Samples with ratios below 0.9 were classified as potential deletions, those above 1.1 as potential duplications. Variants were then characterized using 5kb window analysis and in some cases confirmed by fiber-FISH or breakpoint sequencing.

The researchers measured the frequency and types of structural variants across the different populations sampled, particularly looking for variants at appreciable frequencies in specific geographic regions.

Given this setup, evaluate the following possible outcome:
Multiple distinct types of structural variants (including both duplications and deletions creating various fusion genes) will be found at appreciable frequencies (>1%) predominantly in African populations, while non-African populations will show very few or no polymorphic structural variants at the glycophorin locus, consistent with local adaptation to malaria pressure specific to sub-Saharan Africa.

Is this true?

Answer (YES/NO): NO